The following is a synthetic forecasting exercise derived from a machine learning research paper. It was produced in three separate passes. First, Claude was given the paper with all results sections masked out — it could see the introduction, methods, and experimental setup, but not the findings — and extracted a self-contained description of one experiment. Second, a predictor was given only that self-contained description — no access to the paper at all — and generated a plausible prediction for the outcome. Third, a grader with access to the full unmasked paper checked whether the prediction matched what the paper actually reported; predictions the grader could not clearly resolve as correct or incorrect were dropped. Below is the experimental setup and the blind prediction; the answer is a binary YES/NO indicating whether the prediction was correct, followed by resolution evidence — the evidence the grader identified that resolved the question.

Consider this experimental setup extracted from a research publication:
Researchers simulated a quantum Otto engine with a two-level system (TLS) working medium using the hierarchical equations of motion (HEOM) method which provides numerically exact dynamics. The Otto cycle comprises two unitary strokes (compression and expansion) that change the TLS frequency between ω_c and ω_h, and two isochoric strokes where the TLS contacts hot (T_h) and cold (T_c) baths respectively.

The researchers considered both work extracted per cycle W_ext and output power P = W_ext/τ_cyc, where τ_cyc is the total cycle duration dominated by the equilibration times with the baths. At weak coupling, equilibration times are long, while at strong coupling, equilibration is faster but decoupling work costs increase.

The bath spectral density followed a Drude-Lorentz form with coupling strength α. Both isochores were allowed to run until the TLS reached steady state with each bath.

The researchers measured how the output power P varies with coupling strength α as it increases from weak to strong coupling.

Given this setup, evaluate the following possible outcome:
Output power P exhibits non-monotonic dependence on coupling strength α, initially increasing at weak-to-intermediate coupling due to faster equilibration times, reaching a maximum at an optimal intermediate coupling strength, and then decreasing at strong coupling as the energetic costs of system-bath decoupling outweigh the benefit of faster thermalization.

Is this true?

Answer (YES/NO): NO